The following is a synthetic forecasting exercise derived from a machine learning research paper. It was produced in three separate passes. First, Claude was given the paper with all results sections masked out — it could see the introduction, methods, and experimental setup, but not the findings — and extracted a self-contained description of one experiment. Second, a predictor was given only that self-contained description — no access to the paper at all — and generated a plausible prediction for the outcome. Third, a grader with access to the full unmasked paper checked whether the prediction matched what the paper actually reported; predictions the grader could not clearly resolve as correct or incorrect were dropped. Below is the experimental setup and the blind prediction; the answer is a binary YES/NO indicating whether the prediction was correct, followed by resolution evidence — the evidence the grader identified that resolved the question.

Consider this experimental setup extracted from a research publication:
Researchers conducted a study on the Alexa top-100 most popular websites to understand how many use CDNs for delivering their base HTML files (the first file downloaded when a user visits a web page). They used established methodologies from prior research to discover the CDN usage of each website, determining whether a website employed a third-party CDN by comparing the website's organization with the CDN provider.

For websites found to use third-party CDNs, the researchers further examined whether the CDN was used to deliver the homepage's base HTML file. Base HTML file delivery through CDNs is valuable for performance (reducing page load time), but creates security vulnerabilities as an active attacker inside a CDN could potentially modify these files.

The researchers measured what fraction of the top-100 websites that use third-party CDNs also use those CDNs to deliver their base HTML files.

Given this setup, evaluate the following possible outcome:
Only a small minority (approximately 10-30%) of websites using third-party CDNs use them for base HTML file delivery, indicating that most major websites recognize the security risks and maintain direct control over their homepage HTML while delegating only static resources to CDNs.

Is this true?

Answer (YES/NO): NO